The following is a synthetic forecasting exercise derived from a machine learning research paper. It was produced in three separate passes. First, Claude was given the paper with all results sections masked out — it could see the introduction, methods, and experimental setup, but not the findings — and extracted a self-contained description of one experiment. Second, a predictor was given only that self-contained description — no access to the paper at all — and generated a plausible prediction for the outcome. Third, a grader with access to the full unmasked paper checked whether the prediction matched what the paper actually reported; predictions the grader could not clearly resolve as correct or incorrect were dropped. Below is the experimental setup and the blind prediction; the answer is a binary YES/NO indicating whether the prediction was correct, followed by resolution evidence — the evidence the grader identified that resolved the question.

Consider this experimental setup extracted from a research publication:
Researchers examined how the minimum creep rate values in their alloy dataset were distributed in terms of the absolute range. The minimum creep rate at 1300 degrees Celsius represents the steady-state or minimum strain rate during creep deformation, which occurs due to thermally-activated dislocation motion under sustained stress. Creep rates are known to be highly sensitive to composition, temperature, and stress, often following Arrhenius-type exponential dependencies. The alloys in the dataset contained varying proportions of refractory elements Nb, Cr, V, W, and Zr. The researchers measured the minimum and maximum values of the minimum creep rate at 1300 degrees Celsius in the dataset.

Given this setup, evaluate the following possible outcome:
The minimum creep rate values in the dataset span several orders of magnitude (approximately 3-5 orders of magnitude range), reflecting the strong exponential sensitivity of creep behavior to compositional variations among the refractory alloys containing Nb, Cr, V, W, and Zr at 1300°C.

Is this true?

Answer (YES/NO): NO